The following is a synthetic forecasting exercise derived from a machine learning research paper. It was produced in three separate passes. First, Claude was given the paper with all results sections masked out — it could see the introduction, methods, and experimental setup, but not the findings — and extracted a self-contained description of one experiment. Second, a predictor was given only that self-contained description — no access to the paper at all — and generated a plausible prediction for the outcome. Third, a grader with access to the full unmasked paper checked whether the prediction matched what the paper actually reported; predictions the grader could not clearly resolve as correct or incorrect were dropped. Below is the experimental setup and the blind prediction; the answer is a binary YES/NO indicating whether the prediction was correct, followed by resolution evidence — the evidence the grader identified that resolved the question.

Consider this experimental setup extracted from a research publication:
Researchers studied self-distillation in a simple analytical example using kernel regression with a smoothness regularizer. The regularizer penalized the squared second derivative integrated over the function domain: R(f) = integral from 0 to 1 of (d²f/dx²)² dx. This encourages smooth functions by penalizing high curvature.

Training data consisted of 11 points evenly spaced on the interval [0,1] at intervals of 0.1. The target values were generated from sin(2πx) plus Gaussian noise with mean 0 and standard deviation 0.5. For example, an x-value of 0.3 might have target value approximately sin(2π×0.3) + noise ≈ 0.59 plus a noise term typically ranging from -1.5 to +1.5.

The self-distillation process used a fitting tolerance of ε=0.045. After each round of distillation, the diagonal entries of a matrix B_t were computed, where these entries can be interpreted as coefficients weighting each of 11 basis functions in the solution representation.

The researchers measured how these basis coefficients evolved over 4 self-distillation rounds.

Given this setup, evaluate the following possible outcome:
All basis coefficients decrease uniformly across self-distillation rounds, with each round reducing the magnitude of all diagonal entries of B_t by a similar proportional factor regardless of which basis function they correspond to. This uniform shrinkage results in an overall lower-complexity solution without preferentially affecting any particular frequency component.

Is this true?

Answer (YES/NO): NO